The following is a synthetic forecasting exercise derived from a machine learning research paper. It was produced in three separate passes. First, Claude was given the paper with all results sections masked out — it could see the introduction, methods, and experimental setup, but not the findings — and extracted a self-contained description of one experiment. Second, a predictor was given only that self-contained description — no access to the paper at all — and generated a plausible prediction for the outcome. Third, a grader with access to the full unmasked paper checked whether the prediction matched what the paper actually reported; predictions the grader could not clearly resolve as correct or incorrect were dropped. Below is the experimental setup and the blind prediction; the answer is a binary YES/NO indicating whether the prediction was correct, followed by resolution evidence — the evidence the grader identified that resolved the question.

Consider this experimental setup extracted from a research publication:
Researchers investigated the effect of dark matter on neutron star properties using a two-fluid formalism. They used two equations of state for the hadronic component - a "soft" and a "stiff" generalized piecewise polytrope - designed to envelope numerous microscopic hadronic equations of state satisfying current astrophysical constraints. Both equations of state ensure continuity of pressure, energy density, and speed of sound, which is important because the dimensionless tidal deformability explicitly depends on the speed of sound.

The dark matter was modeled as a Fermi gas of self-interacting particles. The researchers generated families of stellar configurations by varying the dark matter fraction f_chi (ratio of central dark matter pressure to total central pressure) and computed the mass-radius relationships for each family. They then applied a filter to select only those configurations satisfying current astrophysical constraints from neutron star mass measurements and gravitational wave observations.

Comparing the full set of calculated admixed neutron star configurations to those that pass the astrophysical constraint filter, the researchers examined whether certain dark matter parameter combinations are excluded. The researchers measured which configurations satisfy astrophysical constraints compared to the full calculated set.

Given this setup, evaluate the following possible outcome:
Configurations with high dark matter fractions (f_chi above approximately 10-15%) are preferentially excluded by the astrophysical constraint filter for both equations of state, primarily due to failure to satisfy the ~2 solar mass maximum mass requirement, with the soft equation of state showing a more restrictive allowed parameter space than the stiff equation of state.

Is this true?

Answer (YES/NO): NO